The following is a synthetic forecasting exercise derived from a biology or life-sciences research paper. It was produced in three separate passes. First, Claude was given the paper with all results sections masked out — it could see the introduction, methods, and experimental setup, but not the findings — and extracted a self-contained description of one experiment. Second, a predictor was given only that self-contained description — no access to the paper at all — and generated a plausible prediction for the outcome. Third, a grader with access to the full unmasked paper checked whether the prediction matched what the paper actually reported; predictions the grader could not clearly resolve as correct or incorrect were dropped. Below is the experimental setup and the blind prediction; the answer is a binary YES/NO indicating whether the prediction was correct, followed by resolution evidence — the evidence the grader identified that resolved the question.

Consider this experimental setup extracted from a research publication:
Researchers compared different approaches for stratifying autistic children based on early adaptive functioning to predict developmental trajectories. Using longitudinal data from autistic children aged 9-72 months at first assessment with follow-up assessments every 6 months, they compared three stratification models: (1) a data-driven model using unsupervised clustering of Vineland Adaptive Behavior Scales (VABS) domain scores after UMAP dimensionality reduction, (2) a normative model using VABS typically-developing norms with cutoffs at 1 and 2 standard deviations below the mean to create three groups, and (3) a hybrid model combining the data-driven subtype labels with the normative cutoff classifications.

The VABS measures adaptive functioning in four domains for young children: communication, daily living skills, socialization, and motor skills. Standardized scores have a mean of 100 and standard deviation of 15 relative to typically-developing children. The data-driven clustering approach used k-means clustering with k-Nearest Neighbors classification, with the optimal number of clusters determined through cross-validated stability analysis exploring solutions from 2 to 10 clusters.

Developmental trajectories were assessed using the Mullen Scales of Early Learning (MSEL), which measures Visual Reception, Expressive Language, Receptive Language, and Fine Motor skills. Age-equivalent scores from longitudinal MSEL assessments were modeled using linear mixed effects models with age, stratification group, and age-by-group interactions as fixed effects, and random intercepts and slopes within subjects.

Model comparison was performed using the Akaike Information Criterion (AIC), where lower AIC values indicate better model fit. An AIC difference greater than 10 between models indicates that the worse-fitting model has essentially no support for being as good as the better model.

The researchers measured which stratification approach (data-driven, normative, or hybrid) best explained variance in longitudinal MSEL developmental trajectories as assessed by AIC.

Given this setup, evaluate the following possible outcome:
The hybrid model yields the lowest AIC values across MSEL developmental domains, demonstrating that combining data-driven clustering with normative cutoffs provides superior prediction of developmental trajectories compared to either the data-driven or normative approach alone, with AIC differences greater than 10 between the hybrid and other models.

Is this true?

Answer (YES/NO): YES